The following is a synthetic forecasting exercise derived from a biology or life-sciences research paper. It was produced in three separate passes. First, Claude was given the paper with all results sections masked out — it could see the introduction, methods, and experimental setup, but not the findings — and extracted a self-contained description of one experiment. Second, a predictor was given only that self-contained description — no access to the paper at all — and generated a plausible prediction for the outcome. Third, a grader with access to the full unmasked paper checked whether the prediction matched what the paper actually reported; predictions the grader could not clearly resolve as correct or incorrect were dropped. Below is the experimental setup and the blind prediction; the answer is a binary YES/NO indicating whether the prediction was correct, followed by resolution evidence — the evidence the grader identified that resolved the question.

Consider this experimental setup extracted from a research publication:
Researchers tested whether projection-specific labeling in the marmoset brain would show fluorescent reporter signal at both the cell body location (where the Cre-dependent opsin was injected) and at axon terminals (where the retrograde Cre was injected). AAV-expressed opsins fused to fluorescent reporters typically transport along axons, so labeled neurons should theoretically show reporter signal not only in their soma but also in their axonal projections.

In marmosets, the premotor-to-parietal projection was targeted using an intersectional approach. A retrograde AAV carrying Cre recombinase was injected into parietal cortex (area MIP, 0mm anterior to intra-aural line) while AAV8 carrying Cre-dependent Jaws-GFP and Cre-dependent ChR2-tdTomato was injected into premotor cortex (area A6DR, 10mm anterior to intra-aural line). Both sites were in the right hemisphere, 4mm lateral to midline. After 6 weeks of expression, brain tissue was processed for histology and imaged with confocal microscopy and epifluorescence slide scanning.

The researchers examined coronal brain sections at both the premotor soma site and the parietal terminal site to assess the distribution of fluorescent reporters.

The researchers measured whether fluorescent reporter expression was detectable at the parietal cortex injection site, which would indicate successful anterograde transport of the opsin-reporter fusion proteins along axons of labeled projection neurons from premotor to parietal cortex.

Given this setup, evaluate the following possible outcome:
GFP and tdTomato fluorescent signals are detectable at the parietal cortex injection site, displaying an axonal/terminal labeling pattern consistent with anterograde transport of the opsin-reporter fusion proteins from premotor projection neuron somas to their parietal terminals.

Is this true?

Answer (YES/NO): NO